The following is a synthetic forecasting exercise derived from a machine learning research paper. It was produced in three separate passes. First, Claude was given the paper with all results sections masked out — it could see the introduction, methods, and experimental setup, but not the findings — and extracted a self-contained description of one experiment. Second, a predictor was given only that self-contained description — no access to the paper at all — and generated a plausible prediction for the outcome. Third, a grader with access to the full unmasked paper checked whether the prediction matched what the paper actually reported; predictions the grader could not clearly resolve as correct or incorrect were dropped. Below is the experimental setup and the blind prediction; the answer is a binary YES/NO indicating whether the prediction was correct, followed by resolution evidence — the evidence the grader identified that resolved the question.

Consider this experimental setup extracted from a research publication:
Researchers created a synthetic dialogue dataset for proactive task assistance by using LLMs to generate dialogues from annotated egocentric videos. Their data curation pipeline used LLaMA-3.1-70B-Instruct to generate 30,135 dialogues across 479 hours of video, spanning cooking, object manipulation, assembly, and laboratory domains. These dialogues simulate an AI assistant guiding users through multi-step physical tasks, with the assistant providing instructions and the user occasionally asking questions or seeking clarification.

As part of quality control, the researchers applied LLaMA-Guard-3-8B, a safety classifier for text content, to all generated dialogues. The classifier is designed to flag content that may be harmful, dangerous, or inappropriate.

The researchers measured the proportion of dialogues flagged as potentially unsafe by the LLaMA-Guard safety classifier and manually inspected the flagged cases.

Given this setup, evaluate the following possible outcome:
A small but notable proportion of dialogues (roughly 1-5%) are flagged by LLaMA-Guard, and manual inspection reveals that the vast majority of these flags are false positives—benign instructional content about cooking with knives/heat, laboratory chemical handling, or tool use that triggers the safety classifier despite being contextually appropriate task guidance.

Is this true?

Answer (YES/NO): NO